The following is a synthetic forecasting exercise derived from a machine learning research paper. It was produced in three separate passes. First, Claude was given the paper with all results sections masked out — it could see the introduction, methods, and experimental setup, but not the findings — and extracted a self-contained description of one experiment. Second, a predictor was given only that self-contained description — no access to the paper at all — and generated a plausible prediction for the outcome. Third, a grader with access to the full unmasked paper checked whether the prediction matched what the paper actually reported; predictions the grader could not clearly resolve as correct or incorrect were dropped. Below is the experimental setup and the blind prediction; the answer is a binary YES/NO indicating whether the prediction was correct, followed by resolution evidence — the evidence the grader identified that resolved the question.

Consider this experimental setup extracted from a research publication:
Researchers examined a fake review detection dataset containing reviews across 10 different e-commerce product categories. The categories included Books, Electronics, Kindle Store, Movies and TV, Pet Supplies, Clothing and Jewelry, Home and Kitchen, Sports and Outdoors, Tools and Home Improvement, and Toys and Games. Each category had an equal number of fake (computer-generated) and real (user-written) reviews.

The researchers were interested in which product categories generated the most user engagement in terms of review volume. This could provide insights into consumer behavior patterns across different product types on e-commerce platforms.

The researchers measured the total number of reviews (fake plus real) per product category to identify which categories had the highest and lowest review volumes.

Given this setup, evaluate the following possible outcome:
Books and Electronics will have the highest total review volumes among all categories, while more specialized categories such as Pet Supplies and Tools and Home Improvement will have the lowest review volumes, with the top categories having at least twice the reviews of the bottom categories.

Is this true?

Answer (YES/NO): NO